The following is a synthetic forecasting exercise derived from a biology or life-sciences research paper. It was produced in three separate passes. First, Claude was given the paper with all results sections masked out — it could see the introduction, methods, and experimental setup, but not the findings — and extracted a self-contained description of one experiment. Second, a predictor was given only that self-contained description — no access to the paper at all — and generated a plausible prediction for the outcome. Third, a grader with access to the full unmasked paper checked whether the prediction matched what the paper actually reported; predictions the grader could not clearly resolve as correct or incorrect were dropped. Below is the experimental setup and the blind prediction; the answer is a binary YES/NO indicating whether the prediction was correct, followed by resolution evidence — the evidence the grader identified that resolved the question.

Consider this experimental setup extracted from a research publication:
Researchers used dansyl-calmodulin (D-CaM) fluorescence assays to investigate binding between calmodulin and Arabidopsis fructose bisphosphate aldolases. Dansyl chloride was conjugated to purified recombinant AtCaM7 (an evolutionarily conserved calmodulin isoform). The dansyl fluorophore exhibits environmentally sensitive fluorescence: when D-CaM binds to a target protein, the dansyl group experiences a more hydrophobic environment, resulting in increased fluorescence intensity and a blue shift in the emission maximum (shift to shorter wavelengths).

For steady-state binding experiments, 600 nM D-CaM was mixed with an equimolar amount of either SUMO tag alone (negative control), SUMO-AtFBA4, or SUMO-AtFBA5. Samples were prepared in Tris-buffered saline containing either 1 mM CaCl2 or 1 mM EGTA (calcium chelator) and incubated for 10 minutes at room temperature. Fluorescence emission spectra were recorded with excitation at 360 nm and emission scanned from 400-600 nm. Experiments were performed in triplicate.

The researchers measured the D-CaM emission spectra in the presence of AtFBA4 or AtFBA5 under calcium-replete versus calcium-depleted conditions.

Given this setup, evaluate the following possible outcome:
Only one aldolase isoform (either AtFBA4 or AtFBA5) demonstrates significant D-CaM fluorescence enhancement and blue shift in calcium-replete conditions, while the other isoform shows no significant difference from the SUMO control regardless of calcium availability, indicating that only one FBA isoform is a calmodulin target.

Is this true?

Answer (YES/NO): YES